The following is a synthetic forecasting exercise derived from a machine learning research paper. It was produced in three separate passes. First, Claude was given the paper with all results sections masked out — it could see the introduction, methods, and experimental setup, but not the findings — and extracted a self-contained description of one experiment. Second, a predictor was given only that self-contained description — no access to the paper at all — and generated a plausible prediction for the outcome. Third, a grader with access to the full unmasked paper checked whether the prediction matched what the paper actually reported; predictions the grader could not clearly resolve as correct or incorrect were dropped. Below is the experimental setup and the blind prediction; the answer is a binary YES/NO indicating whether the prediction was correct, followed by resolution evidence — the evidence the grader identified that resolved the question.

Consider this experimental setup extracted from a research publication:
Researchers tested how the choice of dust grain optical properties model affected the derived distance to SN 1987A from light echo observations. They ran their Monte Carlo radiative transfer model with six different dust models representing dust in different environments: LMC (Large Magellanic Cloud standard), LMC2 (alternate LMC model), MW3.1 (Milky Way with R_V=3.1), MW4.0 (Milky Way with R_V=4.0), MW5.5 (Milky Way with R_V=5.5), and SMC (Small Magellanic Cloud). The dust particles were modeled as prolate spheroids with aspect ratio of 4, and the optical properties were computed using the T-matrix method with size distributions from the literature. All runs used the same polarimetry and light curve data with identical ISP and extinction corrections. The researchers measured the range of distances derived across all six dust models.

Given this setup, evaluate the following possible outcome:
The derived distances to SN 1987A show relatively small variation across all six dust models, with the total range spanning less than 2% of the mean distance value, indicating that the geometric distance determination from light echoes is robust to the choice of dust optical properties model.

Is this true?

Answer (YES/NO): NO